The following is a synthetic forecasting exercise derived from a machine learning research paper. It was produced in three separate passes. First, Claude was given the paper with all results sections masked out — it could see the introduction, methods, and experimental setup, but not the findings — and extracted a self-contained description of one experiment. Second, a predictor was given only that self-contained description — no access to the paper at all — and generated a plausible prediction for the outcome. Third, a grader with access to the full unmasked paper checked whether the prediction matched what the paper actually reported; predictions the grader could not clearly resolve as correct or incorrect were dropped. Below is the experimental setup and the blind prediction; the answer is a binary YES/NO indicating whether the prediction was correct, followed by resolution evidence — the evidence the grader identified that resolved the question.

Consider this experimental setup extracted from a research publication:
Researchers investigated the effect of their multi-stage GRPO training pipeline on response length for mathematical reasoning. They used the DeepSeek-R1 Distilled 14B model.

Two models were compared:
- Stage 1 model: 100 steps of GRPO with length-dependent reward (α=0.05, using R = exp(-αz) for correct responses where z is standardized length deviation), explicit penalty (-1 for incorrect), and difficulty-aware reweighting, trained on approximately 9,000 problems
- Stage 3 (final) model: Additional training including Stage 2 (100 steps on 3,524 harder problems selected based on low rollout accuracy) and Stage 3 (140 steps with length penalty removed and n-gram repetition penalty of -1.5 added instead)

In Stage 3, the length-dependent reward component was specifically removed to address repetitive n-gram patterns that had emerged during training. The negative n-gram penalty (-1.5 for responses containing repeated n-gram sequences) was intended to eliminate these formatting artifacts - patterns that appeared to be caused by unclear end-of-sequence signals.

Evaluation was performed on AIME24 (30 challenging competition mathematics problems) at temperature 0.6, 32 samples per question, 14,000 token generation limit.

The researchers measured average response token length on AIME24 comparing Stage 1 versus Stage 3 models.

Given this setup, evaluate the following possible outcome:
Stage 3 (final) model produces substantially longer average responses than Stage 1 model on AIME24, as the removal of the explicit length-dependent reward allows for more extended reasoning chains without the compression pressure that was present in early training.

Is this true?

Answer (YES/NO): NO